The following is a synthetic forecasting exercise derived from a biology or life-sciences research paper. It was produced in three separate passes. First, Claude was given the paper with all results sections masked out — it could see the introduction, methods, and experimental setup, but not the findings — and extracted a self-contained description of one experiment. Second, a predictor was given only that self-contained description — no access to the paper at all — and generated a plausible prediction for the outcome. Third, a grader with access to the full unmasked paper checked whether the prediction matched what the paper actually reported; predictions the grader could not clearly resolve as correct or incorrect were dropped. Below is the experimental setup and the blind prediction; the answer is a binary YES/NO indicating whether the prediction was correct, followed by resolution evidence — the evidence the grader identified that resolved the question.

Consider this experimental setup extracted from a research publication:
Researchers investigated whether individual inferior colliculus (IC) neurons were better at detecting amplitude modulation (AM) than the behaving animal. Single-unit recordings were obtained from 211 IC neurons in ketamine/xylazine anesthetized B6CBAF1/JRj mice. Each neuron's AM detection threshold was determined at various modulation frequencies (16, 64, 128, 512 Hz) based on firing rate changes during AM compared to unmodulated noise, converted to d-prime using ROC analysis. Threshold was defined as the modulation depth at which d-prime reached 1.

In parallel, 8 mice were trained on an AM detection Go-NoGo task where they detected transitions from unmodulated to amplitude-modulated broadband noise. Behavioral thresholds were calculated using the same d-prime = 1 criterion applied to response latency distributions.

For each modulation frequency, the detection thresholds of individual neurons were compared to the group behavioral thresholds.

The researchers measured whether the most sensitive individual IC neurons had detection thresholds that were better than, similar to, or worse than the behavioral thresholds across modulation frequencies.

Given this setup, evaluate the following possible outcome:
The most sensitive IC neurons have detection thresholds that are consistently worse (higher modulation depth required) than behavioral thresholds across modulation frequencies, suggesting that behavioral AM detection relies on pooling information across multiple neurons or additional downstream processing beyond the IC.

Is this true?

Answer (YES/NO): NO